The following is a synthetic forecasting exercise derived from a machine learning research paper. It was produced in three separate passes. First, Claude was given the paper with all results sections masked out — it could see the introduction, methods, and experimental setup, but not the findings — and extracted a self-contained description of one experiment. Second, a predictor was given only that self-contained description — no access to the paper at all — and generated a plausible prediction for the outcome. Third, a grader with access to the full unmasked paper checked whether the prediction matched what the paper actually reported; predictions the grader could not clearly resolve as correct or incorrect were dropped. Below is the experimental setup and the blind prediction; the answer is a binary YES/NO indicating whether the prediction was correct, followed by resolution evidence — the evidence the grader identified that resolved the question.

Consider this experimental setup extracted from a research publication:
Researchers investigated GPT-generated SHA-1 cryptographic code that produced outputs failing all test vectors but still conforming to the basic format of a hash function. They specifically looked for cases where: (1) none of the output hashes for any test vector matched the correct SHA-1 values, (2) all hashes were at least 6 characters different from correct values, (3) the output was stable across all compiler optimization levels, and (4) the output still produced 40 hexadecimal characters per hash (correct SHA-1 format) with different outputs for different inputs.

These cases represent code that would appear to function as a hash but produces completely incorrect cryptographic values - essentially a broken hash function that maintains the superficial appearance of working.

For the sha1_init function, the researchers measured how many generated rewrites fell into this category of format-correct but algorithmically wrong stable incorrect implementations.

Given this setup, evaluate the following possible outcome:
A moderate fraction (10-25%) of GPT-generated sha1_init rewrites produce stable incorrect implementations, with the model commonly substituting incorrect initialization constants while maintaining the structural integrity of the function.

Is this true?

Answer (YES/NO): NO